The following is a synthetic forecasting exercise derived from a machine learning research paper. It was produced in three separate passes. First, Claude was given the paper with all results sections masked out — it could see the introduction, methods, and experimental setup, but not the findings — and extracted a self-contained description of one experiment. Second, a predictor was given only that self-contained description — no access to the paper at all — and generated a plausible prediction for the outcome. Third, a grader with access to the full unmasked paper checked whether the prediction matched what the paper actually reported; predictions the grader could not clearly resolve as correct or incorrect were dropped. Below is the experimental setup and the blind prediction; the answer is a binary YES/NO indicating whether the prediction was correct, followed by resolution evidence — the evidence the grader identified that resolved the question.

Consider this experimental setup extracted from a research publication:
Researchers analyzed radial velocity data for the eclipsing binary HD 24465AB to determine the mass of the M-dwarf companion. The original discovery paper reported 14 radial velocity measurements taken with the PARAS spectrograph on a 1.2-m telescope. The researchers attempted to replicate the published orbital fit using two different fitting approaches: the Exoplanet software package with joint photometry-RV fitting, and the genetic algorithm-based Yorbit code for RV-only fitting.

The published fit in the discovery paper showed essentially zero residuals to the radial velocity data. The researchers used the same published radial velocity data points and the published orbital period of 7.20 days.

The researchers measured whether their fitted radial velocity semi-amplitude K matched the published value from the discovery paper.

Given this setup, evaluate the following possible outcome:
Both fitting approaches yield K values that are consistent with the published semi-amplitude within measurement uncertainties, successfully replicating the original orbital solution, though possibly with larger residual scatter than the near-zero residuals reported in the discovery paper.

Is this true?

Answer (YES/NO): NO